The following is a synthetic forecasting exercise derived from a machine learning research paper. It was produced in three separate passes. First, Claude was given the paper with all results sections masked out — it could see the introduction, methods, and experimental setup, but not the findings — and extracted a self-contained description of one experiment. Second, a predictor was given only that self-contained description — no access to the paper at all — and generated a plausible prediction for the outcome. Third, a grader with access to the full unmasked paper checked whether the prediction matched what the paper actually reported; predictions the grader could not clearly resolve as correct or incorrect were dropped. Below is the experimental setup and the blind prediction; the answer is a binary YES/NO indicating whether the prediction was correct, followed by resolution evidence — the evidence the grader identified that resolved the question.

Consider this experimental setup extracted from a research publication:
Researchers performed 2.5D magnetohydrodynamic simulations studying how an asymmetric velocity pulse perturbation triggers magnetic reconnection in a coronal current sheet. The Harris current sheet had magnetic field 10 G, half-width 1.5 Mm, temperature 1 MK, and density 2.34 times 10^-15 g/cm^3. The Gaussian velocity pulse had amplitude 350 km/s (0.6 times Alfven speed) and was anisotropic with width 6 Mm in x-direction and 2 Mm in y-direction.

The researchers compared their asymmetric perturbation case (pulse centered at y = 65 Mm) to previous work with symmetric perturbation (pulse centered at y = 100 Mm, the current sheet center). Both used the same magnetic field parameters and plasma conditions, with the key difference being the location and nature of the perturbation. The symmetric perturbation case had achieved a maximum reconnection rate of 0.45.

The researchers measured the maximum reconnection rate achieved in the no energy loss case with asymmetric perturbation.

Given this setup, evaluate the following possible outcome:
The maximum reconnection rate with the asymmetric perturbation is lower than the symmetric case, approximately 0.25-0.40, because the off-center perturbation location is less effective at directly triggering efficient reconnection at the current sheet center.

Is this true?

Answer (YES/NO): NO